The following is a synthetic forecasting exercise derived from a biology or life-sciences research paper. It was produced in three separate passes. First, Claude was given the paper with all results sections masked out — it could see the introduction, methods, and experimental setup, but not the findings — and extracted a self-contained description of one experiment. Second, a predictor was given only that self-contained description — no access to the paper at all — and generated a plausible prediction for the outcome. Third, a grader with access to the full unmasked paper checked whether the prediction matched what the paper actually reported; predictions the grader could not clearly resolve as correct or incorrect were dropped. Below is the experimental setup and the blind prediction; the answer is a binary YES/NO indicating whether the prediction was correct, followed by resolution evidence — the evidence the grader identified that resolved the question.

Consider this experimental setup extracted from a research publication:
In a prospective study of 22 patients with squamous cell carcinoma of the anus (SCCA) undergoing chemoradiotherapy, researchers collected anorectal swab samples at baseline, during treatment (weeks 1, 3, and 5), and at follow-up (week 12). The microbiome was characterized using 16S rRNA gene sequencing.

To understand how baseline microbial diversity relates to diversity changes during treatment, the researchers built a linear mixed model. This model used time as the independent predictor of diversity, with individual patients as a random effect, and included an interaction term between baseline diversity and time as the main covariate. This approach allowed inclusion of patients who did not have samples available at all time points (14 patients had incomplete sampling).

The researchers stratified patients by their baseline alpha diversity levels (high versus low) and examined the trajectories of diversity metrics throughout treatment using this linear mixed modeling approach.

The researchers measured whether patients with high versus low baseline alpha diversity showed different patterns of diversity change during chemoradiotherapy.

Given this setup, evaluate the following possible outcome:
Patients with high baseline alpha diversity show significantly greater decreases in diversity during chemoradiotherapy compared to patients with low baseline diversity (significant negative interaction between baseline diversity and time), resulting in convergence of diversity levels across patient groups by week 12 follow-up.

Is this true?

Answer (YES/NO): NO